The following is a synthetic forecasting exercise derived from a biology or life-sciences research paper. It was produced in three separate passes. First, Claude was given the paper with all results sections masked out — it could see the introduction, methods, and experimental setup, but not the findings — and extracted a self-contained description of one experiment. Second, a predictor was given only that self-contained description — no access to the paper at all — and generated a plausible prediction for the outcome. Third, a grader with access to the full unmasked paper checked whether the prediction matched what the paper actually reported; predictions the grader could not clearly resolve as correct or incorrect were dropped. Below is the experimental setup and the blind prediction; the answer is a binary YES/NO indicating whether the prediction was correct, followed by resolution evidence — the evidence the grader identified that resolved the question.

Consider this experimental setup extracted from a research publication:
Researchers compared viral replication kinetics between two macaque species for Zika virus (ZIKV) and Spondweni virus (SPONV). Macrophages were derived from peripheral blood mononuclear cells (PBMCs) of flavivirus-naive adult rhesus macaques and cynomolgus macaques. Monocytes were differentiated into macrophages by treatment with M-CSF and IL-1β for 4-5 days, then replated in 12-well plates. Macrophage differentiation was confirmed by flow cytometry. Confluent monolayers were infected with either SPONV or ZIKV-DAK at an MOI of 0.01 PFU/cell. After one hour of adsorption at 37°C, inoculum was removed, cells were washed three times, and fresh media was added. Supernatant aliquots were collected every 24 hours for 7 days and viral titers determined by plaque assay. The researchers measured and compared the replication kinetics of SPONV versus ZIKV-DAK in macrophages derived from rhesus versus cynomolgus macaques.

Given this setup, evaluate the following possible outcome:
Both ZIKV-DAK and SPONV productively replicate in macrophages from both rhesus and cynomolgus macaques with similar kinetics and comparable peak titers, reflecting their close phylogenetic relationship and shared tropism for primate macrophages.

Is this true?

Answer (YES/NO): NO